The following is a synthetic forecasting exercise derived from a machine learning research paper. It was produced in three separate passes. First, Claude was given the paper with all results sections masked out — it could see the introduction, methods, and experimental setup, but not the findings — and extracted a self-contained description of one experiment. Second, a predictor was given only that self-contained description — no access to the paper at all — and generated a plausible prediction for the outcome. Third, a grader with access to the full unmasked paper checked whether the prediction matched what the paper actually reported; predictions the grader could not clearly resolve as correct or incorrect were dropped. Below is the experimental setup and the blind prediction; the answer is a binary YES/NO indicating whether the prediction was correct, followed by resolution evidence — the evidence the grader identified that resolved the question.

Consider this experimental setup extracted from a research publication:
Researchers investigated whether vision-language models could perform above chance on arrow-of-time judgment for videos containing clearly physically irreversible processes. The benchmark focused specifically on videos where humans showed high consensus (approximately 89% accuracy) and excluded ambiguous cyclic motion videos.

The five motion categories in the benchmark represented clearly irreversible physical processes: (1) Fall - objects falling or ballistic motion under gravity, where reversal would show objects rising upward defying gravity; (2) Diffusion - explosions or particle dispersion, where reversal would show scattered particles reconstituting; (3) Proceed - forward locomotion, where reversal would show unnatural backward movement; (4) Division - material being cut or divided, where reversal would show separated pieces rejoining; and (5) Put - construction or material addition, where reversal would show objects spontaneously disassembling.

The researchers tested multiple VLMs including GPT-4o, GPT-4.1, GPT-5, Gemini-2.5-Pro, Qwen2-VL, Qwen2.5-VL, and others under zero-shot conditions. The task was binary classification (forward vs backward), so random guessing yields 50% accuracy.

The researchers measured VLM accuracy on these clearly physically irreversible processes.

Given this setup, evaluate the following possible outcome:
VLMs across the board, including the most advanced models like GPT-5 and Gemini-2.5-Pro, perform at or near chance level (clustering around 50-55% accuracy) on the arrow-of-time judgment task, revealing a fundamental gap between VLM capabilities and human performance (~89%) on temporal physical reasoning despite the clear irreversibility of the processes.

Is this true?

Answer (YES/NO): NO